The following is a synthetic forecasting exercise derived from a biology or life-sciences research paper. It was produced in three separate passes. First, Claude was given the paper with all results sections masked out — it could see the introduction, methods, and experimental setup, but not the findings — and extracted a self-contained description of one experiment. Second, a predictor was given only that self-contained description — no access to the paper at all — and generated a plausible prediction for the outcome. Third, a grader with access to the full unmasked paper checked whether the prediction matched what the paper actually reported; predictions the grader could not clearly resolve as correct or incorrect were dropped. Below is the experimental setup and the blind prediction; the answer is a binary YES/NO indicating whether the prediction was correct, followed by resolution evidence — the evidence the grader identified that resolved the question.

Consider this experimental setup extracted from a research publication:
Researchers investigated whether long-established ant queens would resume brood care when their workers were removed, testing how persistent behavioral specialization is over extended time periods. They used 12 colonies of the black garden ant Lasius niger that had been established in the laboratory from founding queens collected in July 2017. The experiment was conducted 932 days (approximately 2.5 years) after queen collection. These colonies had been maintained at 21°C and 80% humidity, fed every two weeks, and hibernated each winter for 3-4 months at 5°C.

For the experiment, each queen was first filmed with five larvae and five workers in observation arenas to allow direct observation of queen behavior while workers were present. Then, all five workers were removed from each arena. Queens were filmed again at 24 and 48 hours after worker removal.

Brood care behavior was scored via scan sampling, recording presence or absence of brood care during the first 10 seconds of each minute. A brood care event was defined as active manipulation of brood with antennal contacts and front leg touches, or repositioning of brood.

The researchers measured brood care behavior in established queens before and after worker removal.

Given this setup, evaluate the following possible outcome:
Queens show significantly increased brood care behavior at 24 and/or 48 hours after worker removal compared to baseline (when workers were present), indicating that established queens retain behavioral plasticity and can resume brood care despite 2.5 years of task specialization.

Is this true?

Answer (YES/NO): YES